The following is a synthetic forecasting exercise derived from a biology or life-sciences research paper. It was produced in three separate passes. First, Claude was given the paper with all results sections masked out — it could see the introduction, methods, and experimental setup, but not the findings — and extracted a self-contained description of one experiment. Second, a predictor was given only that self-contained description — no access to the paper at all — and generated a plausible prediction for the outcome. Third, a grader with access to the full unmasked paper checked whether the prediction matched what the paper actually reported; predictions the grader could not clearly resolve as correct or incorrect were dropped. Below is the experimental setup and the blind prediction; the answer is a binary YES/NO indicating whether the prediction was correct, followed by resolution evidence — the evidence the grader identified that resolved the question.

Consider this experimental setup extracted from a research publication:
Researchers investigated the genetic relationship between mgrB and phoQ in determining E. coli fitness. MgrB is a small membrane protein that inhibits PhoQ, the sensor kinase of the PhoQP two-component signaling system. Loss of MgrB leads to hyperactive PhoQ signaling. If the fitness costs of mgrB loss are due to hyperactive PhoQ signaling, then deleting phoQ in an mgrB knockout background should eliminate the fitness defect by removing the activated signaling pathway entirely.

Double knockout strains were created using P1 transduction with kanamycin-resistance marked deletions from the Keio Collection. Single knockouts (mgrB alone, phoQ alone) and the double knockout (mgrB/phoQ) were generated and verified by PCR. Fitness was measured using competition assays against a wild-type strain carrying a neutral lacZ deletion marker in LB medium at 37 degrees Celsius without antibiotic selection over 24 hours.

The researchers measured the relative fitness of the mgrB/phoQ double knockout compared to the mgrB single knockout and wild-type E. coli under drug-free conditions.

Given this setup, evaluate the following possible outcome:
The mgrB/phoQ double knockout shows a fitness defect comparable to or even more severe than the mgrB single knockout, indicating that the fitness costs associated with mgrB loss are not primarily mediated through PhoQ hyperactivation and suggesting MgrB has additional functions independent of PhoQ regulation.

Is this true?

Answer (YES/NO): NO